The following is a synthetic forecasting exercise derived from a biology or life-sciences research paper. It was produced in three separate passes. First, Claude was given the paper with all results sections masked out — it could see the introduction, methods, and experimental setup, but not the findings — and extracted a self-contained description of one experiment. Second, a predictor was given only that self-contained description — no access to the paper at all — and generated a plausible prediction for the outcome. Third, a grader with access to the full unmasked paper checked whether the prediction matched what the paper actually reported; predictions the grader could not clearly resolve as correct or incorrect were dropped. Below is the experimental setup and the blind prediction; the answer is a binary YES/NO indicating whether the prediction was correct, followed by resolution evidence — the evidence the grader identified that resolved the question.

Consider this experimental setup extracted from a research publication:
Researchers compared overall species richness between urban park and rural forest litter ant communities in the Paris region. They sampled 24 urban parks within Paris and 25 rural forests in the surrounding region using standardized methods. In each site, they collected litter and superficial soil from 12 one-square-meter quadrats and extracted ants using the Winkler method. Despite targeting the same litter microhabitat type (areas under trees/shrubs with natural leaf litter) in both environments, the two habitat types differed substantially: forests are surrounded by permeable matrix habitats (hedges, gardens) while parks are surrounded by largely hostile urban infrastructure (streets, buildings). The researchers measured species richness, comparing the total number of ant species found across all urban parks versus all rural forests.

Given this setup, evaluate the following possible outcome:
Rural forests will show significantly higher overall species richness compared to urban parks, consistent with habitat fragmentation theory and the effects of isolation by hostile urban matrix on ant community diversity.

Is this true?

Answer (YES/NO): NO